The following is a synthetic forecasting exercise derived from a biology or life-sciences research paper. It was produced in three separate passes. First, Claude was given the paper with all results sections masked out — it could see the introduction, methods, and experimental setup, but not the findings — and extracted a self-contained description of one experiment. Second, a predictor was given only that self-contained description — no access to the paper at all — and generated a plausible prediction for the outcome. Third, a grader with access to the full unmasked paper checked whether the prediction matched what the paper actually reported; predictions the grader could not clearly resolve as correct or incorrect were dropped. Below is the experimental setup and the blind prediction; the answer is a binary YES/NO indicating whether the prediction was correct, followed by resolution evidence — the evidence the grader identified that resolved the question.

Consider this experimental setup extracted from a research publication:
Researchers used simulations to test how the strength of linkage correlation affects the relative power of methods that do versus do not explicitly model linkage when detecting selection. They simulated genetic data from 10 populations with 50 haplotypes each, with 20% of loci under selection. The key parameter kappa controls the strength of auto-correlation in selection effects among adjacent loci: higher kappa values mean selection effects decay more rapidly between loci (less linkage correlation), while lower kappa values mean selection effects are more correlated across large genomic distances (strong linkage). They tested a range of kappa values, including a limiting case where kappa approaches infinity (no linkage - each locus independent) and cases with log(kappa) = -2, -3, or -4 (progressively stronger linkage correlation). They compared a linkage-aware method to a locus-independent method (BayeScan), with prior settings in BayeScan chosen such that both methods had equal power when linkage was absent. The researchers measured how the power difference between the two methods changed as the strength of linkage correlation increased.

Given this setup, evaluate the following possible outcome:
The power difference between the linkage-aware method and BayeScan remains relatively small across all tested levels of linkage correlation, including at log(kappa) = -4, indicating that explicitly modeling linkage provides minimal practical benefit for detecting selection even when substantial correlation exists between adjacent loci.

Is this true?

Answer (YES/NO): NO